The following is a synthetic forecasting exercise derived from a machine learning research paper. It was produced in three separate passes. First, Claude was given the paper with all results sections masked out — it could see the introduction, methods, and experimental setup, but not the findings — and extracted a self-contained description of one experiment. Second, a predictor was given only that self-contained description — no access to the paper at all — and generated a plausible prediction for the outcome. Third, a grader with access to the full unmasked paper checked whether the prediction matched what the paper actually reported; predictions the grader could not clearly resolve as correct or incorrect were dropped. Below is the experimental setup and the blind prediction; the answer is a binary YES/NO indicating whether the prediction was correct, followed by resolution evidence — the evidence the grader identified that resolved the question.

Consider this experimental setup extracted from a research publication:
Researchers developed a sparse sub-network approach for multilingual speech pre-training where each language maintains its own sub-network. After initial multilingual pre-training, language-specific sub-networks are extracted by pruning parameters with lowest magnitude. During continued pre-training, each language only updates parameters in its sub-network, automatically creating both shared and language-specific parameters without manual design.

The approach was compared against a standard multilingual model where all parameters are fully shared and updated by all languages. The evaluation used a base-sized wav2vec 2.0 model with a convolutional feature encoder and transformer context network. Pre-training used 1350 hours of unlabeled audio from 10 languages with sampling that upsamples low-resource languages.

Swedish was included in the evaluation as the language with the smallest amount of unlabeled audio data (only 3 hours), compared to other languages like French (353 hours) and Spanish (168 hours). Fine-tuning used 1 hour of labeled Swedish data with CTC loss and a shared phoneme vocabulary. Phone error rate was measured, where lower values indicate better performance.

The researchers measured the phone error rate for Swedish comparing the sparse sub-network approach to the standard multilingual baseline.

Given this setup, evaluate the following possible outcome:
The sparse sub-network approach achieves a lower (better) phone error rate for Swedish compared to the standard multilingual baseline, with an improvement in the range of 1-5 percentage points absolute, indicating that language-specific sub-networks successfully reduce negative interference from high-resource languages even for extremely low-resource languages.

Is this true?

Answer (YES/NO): NO